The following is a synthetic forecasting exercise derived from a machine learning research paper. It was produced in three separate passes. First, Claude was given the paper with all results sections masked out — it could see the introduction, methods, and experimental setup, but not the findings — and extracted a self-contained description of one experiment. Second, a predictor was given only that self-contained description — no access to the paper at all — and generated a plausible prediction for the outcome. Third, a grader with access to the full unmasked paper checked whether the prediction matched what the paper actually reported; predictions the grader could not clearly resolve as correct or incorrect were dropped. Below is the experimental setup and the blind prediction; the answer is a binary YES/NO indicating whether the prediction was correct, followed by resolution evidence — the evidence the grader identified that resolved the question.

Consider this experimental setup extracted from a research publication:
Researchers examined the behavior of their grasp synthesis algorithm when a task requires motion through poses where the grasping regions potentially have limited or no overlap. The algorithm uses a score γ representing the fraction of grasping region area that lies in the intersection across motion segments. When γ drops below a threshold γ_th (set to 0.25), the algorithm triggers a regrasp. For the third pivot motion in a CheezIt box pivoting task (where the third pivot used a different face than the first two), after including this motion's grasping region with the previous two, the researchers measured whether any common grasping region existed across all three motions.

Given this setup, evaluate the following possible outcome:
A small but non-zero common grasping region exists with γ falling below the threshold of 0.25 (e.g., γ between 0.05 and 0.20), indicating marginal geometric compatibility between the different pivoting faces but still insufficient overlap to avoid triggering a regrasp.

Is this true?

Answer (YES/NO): NO